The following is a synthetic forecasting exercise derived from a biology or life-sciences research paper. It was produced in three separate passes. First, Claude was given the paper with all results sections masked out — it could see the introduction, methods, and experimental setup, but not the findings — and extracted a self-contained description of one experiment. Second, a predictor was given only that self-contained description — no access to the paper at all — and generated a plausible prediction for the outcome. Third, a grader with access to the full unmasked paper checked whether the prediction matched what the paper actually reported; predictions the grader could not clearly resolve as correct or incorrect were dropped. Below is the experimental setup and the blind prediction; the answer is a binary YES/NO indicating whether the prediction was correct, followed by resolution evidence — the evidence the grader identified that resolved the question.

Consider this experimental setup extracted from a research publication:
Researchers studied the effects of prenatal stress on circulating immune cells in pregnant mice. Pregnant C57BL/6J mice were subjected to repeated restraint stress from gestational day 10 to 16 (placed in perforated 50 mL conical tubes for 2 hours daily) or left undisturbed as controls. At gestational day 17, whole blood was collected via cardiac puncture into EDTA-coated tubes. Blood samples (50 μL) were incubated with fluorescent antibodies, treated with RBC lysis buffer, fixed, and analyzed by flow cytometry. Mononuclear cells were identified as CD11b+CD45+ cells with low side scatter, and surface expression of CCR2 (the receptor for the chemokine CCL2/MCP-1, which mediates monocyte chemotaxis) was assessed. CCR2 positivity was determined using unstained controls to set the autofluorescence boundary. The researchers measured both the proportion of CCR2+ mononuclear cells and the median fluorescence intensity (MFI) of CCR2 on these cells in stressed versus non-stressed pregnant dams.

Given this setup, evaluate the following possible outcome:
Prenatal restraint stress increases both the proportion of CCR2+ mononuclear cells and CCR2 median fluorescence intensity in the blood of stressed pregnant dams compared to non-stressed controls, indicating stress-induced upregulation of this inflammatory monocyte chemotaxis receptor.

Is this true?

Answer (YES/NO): YES